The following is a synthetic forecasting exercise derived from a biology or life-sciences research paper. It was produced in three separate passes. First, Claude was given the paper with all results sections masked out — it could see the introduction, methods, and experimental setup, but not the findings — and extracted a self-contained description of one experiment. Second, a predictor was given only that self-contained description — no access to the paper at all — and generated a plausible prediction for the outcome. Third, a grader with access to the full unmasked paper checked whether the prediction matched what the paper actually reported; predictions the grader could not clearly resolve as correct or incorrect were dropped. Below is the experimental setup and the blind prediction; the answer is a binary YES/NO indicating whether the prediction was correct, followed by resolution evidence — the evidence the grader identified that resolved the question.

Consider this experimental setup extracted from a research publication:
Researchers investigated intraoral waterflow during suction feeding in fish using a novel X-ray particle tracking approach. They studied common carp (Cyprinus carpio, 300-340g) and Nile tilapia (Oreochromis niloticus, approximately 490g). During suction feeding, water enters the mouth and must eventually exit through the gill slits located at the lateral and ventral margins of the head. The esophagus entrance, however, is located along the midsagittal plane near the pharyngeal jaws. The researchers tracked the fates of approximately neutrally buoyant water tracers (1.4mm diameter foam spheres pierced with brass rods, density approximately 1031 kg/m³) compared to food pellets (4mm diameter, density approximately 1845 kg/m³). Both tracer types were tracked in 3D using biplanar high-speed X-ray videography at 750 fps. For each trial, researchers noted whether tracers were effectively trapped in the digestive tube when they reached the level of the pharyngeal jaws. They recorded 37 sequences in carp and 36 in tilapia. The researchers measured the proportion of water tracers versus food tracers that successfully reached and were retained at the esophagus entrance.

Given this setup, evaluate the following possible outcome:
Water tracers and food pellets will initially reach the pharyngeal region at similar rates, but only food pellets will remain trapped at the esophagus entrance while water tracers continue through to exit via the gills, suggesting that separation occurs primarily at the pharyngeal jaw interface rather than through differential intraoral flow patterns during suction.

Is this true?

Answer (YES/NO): NO